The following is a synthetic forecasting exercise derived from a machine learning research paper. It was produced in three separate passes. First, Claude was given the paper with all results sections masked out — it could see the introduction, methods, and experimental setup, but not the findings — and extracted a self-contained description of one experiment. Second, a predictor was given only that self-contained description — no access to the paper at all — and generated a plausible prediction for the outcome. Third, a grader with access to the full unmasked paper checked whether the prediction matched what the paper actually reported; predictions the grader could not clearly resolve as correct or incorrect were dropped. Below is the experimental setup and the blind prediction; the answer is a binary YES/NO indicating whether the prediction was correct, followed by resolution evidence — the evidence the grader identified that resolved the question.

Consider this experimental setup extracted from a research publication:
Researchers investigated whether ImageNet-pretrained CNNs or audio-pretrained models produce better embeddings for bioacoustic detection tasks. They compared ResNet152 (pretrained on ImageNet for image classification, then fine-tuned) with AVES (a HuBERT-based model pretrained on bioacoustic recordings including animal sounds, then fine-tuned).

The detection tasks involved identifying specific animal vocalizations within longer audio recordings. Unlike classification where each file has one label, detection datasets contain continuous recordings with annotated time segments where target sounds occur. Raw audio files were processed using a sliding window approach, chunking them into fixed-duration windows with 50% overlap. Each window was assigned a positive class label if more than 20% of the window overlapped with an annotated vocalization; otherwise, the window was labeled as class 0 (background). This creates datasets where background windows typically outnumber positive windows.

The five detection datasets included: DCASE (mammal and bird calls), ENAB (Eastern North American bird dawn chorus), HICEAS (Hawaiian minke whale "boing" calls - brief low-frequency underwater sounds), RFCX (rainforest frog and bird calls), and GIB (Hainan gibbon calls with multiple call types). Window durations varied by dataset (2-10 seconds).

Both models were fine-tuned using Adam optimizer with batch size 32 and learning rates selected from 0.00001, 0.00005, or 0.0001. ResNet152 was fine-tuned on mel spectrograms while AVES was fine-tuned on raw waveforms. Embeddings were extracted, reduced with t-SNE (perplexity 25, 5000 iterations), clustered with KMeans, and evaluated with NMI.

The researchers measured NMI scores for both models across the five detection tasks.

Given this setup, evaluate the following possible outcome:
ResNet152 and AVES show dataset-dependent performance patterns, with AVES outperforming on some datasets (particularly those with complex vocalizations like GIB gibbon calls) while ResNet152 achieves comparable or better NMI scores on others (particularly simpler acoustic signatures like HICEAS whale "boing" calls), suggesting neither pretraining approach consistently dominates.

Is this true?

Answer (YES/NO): NO